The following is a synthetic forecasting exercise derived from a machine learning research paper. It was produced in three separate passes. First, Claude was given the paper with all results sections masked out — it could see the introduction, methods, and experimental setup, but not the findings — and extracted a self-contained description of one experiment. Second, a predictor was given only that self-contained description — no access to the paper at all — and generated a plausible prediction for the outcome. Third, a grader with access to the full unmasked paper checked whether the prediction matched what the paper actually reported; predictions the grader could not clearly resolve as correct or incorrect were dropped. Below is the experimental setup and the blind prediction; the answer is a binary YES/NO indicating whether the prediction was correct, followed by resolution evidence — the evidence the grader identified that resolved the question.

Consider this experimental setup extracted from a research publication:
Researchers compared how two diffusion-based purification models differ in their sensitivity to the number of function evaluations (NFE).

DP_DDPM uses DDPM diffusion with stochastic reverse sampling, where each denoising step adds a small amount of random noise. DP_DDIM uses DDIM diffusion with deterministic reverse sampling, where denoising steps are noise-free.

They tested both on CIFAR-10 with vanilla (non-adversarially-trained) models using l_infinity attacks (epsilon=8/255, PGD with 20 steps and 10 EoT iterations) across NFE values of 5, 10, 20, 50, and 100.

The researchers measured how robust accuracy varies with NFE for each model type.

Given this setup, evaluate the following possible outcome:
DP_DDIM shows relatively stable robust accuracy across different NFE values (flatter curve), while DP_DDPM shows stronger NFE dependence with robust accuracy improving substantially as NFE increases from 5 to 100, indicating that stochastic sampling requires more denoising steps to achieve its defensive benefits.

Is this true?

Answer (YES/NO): YES